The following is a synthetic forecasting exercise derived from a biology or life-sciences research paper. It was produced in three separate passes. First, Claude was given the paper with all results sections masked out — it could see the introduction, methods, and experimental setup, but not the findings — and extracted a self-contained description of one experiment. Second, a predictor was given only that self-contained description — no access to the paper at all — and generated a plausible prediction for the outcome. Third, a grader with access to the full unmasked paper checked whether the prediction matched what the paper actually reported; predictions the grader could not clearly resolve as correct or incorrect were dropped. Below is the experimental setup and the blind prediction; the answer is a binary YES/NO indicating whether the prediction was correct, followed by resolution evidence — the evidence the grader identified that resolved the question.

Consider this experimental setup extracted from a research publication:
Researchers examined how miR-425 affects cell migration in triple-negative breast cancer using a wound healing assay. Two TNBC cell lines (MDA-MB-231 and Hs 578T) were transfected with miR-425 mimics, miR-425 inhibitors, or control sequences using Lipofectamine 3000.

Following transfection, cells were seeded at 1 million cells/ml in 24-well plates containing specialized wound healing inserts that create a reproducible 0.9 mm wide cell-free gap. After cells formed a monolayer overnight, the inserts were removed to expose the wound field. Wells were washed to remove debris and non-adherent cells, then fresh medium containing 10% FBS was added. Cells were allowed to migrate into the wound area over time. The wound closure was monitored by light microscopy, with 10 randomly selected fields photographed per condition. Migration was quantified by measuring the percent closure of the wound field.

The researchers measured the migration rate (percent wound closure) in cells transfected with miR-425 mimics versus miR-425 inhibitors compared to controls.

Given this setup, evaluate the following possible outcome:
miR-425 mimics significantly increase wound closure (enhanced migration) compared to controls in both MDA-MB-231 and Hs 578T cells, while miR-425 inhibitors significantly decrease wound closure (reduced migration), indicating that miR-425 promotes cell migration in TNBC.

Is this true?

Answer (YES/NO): NO